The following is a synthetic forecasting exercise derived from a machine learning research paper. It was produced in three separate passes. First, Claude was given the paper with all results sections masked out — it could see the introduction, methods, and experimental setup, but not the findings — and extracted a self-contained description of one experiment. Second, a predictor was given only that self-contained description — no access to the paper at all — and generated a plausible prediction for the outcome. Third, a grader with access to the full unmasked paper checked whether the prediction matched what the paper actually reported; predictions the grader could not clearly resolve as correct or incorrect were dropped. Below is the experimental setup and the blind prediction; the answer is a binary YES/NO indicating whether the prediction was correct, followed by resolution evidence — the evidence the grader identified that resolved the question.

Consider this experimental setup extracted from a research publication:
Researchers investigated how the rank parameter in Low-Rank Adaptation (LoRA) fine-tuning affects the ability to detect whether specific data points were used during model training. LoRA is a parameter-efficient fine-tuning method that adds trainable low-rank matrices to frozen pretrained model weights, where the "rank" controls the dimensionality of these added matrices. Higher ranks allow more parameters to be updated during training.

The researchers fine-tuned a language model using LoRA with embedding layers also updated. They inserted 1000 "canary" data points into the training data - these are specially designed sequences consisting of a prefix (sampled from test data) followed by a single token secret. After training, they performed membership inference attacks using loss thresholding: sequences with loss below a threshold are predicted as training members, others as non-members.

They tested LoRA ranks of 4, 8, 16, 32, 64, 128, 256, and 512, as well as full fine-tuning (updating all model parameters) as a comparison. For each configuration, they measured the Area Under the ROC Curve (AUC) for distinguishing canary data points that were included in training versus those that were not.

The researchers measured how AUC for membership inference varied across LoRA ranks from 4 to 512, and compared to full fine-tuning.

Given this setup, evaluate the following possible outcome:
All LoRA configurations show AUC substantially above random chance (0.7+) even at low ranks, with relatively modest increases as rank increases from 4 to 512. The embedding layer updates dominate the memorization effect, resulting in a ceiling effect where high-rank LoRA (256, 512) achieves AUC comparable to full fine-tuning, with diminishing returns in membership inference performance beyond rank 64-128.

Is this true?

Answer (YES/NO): NO